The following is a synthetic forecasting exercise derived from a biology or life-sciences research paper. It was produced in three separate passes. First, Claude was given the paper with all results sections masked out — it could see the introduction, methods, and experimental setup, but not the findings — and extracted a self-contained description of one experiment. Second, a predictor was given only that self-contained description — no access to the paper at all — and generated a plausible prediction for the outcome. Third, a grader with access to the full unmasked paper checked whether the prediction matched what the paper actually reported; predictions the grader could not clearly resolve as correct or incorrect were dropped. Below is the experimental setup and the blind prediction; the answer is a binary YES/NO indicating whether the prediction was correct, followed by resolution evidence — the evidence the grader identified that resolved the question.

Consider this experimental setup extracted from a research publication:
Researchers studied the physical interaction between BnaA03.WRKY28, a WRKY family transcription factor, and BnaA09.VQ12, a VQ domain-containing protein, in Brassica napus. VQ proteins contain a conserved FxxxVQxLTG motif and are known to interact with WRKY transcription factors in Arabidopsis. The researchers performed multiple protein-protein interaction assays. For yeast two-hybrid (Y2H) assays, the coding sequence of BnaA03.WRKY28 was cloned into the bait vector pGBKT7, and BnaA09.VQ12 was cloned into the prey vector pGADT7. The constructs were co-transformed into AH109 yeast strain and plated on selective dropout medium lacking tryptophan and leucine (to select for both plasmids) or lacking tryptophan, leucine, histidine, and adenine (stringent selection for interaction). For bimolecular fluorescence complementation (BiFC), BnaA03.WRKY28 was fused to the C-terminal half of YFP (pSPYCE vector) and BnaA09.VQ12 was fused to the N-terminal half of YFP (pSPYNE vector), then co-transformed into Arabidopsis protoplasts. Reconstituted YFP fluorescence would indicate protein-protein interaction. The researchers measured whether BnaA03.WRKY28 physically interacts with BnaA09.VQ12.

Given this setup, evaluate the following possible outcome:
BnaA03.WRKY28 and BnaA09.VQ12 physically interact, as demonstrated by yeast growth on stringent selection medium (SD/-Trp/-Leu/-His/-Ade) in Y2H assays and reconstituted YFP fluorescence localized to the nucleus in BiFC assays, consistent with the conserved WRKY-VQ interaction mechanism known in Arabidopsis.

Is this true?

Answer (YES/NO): YES